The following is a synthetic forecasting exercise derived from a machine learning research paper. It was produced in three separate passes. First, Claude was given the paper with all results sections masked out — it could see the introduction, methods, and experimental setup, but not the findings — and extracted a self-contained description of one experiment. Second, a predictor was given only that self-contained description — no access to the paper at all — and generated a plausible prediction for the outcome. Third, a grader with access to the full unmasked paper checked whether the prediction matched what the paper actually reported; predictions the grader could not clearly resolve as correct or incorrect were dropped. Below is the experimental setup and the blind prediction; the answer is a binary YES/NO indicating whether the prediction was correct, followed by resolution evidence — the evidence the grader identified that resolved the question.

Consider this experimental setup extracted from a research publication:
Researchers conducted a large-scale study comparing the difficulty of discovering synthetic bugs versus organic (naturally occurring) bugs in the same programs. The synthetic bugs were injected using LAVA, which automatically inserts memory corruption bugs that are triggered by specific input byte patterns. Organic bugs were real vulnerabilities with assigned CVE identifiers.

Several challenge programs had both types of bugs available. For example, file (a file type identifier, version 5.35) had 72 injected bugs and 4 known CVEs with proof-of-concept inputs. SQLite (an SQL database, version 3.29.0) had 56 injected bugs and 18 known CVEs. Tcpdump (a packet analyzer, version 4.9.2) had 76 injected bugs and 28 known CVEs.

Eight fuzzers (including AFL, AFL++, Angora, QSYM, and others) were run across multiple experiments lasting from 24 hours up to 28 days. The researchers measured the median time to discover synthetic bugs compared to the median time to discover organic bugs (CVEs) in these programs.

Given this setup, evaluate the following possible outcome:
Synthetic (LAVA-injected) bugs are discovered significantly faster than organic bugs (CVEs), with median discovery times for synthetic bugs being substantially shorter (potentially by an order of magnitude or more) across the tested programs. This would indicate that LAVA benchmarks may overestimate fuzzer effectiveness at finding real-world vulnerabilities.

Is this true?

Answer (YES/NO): YES